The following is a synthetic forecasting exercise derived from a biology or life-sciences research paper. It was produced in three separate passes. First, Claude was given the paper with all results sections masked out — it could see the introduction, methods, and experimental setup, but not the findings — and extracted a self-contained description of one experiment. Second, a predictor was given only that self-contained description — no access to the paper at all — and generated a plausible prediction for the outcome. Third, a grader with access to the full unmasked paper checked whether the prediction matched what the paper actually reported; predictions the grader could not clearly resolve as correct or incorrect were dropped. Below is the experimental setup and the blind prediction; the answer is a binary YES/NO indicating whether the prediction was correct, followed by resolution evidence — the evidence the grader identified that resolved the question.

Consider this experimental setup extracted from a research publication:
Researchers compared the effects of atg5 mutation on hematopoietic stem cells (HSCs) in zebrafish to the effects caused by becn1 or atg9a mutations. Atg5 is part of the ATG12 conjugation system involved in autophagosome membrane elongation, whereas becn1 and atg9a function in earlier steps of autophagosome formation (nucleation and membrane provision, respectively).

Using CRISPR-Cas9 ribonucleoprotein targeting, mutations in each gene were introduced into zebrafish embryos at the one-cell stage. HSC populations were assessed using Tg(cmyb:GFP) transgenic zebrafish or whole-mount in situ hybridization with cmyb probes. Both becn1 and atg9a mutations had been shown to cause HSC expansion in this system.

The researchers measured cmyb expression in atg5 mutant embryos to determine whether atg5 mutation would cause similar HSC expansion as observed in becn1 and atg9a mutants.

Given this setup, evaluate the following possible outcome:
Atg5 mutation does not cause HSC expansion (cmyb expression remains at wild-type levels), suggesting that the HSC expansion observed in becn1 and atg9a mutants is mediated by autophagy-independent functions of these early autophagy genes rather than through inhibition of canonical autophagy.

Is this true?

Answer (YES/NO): YES